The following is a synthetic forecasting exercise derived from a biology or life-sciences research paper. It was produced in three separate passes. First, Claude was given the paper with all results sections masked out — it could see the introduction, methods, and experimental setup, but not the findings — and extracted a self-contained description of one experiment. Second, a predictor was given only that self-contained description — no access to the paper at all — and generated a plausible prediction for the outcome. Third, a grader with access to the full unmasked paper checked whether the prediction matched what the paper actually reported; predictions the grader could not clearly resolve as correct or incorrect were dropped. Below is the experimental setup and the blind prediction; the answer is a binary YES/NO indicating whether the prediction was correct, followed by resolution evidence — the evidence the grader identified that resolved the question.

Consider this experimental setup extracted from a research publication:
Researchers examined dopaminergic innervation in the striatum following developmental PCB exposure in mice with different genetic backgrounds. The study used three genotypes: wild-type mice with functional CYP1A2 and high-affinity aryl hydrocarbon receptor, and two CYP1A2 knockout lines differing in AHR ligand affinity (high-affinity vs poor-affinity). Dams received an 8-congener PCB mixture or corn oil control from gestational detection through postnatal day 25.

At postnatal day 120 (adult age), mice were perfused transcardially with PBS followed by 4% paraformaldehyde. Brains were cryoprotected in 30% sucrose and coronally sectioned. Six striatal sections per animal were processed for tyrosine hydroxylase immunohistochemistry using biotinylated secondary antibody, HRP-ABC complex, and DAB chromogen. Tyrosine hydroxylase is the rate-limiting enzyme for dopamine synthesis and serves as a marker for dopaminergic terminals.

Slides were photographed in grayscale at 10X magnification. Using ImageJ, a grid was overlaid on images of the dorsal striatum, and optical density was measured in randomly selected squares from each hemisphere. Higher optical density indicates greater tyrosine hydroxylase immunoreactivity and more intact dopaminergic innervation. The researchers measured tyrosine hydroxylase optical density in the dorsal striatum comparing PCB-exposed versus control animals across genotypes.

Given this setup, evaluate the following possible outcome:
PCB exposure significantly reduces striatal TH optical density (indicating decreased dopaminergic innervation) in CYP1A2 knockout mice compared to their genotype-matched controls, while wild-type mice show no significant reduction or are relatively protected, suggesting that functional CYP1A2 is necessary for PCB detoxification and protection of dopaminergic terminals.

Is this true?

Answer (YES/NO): NO